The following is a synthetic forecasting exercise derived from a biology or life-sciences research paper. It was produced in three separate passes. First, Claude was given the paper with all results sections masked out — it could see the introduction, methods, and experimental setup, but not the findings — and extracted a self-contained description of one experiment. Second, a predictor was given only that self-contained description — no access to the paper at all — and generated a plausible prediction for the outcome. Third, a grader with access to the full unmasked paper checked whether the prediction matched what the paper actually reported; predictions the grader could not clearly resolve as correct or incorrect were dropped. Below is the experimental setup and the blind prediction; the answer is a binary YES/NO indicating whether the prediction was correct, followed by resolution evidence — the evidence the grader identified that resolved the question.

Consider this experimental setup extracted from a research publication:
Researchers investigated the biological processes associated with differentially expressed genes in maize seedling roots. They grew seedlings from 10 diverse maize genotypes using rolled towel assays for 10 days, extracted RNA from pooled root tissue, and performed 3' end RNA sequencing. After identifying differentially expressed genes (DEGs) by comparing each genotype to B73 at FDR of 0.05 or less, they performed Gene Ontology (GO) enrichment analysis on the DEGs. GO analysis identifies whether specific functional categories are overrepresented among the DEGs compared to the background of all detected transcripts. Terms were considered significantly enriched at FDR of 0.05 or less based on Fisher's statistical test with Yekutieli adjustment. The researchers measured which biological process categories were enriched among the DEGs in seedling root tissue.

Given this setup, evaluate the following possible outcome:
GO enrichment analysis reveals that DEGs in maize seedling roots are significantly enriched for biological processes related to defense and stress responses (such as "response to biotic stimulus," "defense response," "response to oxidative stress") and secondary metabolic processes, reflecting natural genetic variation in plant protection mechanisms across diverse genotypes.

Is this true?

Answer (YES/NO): YES